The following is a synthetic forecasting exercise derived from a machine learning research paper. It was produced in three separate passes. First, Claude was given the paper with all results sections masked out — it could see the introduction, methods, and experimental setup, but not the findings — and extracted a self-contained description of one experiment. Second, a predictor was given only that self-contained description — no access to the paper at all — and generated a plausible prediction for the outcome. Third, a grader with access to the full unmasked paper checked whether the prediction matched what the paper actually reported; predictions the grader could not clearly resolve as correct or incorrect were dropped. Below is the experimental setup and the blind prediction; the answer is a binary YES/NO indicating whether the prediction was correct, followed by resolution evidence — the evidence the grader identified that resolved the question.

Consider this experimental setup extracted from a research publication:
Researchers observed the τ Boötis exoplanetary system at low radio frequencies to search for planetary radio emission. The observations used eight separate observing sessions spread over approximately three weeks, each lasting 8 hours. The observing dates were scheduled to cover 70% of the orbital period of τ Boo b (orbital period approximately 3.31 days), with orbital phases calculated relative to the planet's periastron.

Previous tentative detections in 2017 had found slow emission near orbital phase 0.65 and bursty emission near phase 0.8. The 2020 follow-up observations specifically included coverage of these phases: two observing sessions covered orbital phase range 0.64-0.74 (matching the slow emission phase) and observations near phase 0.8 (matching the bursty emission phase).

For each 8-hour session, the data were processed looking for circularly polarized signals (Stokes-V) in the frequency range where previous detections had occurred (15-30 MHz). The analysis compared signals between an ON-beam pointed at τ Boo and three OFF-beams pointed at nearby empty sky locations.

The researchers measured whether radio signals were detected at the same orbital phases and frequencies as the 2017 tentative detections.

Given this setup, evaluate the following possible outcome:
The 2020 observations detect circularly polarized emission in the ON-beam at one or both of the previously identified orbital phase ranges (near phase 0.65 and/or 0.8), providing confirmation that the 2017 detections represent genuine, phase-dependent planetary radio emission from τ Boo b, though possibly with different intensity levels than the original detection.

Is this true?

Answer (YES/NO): NO